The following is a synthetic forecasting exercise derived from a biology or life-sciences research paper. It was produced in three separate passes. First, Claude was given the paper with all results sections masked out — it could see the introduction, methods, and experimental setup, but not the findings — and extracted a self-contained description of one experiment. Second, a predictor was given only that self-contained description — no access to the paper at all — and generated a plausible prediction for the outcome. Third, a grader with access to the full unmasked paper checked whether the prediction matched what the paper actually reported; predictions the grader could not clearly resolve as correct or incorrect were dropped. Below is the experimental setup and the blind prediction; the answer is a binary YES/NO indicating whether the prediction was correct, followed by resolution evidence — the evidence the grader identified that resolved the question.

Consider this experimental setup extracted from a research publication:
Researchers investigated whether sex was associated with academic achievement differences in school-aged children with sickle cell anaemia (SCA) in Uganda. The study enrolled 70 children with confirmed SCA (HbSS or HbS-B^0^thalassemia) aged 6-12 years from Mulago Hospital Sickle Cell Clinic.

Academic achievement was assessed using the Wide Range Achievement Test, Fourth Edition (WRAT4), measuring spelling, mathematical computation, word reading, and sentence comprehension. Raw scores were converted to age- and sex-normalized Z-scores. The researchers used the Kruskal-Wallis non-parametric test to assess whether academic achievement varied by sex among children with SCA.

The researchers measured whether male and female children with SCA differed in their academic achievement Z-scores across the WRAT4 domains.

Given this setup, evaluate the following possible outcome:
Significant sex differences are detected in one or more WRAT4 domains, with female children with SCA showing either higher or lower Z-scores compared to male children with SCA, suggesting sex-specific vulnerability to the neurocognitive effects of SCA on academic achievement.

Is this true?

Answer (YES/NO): YES